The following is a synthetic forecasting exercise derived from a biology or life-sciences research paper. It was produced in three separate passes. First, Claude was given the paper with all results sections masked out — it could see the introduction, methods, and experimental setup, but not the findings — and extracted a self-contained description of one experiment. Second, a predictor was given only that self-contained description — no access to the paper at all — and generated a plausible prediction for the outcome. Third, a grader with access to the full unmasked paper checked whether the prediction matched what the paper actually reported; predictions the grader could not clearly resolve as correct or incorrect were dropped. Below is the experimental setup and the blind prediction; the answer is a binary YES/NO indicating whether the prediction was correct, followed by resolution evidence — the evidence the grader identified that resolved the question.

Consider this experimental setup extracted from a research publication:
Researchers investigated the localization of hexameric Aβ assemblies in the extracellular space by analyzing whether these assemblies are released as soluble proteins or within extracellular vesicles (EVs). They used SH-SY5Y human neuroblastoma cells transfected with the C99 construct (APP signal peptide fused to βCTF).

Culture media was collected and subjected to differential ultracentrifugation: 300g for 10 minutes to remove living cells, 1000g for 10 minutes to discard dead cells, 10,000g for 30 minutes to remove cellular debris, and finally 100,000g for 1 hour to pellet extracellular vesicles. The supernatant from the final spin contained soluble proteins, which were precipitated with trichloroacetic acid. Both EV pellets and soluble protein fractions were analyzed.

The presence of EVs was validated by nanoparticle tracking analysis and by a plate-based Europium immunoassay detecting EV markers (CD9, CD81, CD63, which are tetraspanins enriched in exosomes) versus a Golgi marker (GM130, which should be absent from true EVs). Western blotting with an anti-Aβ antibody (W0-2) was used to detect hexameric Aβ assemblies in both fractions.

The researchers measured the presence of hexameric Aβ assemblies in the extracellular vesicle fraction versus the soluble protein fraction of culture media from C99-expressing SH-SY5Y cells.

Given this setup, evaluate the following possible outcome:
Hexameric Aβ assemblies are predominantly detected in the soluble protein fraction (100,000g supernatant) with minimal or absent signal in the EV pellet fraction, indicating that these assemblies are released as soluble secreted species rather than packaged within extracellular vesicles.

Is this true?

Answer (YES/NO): NO